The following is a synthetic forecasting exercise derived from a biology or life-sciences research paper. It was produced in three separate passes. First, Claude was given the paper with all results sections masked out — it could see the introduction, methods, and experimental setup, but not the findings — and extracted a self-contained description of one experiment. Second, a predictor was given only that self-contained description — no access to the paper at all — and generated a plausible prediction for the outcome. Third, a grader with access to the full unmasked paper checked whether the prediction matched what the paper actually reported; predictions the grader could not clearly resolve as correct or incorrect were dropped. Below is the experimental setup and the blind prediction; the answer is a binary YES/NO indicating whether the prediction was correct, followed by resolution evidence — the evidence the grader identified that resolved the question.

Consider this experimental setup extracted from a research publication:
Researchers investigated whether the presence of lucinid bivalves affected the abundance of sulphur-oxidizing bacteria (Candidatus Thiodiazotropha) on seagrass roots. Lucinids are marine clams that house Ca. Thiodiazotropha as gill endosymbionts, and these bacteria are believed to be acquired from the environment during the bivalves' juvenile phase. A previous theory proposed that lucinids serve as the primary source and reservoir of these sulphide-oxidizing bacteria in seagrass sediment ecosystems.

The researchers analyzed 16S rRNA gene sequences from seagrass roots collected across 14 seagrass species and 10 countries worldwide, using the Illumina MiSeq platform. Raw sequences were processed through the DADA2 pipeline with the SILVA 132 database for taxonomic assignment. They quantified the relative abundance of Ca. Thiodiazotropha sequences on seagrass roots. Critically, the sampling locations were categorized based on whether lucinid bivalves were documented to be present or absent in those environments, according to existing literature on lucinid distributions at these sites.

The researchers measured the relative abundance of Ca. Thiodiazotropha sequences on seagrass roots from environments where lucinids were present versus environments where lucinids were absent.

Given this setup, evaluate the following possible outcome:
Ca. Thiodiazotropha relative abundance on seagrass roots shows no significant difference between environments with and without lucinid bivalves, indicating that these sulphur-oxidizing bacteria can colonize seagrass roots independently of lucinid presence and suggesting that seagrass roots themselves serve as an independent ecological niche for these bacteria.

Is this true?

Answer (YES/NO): YES